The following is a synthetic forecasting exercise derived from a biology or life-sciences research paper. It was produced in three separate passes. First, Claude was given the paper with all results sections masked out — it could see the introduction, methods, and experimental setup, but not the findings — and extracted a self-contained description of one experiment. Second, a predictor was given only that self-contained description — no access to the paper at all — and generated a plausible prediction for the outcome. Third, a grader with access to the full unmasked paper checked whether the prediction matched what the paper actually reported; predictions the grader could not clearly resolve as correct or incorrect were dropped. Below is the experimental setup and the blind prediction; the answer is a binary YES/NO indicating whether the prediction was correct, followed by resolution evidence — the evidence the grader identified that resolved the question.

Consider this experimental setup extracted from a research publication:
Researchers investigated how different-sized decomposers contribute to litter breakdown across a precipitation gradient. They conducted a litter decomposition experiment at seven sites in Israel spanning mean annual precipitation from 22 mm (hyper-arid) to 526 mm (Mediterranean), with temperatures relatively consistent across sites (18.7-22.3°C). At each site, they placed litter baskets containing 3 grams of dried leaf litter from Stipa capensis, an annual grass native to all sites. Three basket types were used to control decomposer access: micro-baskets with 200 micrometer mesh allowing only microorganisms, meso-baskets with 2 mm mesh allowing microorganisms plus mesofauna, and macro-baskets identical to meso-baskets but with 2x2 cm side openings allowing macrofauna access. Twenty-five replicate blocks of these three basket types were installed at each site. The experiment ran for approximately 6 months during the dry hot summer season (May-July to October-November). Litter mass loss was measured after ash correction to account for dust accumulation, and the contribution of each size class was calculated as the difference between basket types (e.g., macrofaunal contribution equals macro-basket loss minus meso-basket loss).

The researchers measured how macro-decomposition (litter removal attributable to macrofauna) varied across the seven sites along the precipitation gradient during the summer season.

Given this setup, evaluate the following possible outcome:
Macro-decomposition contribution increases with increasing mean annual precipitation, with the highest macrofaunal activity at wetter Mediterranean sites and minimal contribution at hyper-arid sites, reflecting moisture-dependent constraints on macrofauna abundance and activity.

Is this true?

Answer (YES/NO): NO